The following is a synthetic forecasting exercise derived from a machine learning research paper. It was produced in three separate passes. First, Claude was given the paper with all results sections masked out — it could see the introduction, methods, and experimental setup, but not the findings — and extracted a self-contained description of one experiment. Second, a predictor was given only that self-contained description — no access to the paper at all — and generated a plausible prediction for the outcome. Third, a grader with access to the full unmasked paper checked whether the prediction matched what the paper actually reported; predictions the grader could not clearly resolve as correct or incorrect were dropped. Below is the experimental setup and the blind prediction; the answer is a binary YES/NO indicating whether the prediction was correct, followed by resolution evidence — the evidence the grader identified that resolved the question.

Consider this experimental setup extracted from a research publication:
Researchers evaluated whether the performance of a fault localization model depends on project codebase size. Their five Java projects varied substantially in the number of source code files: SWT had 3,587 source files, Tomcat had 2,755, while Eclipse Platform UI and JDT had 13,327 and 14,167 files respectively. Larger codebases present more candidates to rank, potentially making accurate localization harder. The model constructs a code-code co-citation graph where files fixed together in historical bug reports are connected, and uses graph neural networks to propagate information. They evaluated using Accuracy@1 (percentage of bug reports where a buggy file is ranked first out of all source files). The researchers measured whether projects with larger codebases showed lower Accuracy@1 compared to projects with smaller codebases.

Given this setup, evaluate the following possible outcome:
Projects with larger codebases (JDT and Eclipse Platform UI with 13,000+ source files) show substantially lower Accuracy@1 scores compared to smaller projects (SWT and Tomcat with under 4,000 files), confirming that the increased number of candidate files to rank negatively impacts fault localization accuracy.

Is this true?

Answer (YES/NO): NO